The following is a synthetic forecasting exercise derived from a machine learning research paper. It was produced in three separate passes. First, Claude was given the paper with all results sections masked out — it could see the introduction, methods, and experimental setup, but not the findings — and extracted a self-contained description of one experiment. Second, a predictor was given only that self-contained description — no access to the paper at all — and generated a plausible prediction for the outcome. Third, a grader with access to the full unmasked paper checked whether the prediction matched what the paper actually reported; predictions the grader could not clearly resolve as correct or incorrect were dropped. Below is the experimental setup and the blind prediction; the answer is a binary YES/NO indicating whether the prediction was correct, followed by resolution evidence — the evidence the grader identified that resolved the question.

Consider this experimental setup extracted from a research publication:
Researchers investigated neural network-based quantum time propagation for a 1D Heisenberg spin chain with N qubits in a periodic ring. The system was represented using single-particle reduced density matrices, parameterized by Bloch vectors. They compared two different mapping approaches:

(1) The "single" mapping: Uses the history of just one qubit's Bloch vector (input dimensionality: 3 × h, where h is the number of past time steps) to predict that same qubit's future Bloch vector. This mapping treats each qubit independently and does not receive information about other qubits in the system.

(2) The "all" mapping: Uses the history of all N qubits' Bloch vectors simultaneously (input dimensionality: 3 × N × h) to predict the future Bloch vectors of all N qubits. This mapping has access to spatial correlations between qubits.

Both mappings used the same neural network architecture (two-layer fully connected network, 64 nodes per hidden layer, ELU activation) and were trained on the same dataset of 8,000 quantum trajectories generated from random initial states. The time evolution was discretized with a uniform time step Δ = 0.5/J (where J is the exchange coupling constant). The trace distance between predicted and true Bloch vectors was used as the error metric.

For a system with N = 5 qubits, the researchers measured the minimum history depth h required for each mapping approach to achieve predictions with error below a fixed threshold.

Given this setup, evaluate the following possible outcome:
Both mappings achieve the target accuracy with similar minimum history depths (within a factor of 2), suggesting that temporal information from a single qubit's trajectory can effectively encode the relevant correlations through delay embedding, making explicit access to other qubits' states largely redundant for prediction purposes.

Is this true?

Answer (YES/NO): YES